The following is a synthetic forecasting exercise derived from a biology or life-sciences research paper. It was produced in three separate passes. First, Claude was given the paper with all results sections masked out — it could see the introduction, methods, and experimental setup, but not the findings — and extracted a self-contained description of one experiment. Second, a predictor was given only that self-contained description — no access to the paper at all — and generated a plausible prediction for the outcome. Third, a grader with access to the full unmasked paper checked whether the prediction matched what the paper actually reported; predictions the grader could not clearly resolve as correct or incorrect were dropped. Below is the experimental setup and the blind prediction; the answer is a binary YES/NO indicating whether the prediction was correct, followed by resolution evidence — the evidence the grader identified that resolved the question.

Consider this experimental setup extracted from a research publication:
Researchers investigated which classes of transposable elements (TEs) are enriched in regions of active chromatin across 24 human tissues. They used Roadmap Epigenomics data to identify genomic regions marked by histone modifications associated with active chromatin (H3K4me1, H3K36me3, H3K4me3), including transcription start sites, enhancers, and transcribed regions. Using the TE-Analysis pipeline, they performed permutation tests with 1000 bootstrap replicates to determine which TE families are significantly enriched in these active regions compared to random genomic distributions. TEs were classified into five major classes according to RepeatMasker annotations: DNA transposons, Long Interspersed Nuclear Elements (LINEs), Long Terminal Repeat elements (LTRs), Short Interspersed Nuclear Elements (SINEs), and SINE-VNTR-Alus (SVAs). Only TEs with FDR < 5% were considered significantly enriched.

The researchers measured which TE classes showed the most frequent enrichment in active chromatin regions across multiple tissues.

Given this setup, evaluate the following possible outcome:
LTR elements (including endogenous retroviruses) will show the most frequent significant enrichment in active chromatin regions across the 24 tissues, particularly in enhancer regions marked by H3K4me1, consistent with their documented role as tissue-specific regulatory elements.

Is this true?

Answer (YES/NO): NO